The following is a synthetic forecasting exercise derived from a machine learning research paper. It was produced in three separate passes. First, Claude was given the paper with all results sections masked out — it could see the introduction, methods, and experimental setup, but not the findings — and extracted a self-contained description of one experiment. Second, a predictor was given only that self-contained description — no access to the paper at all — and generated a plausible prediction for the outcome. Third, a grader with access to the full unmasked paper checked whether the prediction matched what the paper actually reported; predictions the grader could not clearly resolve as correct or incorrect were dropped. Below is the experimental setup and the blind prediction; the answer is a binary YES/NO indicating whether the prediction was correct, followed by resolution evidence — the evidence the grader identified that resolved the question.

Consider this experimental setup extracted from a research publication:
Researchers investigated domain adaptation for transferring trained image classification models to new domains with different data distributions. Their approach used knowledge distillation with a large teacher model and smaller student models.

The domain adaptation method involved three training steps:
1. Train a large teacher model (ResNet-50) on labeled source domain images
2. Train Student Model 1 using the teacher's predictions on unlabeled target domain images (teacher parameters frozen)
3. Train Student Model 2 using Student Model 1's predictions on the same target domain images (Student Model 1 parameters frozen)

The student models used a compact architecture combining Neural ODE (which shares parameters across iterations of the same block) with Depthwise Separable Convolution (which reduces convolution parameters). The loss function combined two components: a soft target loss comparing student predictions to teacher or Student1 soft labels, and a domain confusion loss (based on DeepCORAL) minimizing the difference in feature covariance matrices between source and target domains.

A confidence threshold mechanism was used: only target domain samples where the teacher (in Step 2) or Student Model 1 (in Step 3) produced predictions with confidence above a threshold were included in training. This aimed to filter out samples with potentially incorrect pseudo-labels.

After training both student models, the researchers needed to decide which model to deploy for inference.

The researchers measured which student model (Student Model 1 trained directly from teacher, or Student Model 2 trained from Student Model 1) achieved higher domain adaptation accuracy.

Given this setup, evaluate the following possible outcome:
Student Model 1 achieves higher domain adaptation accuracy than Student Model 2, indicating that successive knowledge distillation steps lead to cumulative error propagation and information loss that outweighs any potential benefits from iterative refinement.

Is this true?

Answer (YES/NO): NO